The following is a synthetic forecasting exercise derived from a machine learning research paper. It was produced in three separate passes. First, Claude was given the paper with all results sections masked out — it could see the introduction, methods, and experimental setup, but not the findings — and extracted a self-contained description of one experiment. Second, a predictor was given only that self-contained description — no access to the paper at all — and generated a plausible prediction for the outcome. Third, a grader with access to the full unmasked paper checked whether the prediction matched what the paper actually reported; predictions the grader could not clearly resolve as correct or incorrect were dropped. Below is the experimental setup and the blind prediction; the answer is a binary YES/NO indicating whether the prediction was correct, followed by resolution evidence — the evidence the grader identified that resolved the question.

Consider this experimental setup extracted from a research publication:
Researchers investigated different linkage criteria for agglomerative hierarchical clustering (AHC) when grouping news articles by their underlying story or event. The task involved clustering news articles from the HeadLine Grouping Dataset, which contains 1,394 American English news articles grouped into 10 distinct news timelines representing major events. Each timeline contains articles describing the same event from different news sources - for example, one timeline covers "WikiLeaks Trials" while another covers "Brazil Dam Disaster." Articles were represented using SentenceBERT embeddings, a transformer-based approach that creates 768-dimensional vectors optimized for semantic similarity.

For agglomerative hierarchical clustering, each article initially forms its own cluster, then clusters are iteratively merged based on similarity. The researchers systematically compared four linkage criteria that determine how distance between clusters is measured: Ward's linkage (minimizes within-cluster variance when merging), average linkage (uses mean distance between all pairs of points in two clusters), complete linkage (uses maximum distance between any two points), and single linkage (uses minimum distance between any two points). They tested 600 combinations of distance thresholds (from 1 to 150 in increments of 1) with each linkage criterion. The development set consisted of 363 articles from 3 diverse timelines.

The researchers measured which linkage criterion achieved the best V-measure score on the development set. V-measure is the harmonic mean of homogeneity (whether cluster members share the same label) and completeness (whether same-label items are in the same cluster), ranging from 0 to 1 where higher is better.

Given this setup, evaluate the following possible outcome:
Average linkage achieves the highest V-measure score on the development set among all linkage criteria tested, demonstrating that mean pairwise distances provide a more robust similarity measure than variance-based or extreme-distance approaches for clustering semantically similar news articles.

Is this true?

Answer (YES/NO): NO